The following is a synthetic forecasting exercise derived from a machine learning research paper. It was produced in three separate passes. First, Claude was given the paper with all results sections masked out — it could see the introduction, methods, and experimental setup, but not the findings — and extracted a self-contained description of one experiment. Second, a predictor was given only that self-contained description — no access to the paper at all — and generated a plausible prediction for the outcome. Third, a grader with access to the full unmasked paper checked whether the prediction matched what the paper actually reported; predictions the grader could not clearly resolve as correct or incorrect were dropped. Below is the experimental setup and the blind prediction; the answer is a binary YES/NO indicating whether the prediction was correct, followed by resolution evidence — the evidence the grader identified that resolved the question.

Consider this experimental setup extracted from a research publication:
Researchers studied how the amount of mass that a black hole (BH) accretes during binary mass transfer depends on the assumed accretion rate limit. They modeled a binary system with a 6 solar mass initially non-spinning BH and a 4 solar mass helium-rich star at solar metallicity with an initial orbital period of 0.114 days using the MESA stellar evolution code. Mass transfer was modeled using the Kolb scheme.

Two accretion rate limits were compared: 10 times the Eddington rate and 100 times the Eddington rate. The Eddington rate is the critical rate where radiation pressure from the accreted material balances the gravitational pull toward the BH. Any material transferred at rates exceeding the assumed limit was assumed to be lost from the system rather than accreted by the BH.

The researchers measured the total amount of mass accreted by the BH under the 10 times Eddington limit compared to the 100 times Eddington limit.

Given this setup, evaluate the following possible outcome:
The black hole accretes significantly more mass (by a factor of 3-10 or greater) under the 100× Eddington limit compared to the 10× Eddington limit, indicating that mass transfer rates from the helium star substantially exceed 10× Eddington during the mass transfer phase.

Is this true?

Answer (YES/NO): YES